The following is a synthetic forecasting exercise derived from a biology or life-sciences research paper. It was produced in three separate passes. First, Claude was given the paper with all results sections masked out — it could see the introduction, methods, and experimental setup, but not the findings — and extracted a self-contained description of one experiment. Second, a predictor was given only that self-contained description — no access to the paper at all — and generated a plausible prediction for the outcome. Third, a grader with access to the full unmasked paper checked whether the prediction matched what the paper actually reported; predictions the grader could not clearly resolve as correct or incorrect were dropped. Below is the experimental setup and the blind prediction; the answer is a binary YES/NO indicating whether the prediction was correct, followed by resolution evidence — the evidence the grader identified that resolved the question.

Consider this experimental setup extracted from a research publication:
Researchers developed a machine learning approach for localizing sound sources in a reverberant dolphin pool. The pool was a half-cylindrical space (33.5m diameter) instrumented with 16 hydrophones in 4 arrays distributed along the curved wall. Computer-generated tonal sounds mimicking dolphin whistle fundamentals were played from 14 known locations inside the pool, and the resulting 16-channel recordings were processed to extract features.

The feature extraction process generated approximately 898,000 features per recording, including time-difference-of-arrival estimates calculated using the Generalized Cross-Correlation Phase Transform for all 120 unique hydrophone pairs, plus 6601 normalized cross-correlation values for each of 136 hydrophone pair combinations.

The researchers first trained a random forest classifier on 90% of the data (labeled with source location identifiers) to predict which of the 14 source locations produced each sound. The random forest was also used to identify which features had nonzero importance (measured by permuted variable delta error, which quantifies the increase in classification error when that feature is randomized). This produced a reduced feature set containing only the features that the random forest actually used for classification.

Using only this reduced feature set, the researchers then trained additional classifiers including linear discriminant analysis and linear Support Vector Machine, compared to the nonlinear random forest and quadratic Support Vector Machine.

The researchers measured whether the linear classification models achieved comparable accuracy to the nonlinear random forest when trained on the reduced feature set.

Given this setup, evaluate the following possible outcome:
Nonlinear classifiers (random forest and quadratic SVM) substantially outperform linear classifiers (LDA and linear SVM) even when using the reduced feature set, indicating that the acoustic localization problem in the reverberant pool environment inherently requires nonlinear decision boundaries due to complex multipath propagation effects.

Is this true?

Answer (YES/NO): NO